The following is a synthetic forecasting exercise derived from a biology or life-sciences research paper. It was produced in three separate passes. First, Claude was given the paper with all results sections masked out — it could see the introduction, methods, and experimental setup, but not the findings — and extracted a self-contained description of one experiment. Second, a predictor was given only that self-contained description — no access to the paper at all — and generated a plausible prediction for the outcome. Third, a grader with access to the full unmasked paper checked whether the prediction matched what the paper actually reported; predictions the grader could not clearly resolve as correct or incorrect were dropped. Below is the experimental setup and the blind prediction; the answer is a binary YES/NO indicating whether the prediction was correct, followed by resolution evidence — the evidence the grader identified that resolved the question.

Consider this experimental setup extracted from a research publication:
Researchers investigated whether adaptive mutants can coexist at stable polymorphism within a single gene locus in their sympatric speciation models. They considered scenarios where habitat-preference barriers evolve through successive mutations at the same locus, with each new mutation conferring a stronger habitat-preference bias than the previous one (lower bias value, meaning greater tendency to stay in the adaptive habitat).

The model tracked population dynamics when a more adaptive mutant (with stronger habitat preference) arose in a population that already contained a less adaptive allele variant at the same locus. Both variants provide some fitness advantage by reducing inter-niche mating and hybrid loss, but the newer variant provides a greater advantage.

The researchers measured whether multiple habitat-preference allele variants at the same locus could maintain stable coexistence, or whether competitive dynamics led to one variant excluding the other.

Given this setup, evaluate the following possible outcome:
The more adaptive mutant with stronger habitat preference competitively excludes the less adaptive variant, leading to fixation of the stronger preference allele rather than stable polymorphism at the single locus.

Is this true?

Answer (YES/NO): YES